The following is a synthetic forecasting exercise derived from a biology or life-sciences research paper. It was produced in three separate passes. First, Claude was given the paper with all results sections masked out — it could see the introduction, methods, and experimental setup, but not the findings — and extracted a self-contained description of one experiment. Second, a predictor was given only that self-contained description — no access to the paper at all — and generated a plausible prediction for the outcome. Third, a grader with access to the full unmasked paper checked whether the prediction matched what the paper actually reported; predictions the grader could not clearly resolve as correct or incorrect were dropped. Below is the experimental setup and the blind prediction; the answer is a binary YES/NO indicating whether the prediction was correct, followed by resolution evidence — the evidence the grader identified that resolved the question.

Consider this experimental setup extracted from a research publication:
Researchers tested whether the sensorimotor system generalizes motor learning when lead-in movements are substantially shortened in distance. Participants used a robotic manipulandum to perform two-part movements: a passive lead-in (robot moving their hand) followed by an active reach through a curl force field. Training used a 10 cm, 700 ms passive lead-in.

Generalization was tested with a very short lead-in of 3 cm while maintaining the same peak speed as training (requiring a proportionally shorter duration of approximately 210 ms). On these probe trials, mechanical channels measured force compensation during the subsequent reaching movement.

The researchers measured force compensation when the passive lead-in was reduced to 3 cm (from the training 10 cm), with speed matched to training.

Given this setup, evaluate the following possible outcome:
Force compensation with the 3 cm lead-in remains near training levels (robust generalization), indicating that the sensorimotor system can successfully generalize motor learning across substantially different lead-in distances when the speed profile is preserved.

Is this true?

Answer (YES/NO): NO